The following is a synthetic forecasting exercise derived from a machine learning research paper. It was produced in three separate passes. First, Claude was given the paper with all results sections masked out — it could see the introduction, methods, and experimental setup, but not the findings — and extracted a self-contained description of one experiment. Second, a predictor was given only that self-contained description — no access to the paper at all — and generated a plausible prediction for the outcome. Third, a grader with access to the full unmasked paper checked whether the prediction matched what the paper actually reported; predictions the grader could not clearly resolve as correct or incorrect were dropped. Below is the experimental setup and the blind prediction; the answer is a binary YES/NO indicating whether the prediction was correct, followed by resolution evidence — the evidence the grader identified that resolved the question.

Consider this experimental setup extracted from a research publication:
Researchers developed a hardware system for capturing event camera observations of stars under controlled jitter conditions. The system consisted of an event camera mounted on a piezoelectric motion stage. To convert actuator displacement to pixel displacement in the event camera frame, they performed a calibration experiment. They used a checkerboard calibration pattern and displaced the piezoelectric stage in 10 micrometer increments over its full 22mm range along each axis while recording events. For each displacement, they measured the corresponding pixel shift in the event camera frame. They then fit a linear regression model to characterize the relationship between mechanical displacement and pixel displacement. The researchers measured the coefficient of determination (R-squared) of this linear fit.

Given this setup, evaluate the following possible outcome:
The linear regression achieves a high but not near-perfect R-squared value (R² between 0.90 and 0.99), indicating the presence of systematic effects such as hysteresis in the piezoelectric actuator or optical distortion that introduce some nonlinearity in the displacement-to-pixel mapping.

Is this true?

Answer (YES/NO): NO